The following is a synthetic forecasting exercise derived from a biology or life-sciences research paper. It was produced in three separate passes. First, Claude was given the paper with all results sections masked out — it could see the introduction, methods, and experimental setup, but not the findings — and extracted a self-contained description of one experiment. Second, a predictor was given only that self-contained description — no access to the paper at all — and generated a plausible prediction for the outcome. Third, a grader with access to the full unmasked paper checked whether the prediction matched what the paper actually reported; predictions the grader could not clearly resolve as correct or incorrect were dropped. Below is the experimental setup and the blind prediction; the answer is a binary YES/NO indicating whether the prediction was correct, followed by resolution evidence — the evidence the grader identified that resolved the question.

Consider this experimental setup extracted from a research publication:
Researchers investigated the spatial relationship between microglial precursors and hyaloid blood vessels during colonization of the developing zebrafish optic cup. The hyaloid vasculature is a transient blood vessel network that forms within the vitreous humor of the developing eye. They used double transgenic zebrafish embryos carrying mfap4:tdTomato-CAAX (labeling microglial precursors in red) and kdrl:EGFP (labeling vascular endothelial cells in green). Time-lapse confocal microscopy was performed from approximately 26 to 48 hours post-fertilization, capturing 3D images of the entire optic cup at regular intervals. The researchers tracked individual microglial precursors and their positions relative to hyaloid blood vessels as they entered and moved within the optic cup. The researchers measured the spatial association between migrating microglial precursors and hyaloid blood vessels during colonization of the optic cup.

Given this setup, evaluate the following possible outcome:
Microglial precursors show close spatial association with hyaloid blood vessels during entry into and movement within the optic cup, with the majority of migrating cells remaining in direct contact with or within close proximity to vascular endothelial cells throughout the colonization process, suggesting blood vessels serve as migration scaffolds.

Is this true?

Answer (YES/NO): NO